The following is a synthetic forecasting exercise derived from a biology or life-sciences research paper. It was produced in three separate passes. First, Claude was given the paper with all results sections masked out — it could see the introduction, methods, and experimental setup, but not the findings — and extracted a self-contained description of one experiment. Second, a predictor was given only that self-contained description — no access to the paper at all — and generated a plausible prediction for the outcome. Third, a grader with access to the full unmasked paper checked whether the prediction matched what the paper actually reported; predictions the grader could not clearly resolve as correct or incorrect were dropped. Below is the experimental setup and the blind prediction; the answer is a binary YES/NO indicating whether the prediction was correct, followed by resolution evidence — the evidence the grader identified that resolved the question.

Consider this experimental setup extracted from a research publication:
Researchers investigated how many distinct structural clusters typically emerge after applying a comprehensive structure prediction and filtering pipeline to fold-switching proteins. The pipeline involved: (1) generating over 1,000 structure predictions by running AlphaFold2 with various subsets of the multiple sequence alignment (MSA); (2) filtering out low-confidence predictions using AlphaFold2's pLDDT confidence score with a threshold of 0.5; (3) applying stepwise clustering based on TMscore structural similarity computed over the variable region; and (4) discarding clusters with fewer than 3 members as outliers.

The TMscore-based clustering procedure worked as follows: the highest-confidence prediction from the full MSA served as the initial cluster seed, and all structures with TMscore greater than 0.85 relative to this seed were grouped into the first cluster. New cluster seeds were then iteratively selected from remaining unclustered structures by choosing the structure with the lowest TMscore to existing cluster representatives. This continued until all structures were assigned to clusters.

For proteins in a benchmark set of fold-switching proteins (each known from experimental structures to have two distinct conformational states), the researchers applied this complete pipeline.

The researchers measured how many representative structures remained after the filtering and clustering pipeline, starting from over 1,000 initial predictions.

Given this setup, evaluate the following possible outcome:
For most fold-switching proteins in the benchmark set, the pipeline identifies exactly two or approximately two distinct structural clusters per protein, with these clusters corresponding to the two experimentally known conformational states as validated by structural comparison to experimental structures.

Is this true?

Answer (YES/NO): NO